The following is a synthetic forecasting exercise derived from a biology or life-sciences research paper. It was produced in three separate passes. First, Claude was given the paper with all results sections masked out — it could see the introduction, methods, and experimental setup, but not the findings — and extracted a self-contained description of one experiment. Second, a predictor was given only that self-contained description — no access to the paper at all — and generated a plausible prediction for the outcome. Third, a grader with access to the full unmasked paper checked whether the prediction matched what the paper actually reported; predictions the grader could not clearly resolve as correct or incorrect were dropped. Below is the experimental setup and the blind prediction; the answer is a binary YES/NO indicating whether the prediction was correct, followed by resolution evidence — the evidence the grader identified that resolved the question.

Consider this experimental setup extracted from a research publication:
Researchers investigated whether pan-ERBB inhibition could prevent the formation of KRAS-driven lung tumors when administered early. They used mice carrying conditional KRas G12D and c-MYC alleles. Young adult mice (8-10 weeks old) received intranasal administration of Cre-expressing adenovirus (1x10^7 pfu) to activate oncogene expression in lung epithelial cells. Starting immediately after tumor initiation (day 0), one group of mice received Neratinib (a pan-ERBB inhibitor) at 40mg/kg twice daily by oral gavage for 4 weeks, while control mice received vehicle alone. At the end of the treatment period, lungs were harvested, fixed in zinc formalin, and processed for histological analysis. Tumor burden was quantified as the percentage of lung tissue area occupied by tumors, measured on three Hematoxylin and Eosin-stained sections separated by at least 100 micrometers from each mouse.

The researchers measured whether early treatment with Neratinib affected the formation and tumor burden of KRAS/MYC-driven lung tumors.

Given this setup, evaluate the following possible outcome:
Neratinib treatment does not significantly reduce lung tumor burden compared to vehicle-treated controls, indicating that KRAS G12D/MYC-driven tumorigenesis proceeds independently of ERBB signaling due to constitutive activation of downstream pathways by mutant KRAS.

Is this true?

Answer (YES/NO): NO